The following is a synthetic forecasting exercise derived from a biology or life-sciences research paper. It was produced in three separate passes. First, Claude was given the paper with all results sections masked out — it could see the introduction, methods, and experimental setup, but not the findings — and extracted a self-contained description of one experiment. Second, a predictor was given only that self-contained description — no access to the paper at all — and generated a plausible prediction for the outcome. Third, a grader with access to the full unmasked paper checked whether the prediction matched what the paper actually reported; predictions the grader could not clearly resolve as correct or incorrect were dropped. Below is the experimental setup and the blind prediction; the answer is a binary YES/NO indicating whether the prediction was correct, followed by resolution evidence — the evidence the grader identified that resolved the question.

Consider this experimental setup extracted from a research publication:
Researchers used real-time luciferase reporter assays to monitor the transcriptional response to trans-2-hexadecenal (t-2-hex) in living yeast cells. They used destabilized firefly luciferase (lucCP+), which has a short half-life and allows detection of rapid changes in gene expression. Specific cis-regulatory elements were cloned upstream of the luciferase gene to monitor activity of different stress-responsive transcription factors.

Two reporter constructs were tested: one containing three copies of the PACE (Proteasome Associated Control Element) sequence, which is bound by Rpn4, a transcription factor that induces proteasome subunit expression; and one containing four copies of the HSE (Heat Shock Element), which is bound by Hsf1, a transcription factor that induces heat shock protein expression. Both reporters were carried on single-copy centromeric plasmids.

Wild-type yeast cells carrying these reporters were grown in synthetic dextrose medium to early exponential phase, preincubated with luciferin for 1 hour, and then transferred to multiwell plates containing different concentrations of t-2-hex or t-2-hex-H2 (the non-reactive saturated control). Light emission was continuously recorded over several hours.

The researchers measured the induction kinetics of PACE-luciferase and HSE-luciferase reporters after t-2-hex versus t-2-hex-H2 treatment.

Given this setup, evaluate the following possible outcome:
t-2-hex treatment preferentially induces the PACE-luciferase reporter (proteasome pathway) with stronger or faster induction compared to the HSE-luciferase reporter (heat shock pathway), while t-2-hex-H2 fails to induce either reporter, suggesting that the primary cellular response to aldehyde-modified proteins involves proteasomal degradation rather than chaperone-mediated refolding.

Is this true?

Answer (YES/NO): NO